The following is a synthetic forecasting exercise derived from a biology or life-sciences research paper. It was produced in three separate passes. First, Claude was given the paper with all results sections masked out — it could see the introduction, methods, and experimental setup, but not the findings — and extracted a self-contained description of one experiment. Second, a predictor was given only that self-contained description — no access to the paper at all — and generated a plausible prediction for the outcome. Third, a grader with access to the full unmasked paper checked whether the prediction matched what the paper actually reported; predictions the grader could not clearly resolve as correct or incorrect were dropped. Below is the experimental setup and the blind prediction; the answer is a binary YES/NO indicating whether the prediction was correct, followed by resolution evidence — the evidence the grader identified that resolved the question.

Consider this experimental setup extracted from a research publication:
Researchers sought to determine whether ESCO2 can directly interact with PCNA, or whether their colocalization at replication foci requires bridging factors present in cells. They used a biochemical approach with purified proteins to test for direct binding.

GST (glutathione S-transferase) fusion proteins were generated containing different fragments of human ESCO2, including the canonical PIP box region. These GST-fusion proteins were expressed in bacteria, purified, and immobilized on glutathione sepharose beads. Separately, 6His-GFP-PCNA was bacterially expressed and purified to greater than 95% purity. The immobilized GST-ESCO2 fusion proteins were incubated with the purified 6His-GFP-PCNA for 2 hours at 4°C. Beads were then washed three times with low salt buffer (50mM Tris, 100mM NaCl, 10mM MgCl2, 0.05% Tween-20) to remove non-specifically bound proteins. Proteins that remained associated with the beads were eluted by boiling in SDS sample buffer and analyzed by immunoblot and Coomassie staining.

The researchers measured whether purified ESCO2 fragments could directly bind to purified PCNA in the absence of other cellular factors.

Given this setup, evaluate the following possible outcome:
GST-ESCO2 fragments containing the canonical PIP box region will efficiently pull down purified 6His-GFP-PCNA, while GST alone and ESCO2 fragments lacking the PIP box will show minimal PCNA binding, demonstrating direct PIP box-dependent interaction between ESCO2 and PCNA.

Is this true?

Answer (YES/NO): NO